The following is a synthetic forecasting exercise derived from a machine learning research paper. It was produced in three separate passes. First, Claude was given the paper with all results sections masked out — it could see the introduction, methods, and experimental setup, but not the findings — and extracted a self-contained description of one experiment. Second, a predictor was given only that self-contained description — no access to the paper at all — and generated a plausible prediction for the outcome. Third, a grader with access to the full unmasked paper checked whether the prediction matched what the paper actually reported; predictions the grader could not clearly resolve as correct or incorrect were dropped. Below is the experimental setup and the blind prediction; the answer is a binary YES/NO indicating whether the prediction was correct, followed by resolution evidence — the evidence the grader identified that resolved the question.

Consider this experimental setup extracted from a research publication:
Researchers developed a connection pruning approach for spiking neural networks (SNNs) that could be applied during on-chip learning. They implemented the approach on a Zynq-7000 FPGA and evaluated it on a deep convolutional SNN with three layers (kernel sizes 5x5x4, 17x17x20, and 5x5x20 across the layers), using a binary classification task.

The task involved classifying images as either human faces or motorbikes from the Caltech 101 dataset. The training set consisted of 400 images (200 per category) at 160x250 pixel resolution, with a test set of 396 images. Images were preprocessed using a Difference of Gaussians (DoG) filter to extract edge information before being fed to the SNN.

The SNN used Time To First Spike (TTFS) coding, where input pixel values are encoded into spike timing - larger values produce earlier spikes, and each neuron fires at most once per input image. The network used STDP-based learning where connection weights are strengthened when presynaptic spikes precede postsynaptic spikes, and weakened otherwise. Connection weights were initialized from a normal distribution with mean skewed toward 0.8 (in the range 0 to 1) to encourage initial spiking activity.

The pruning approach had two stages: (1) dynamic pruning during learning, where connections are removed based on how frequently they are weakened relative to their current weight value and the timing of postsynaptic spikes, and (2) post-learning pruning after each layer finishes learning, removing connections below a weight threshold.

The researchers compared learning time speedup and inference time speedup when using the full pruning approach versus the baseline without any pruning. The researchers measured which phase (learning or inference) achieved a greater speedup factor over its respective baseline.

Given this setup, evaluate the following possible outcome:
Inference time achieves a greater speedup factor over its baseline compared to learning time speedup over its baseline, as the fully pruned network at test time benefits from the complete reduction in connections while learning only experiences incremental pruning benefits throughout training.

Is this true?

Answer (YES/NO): YES